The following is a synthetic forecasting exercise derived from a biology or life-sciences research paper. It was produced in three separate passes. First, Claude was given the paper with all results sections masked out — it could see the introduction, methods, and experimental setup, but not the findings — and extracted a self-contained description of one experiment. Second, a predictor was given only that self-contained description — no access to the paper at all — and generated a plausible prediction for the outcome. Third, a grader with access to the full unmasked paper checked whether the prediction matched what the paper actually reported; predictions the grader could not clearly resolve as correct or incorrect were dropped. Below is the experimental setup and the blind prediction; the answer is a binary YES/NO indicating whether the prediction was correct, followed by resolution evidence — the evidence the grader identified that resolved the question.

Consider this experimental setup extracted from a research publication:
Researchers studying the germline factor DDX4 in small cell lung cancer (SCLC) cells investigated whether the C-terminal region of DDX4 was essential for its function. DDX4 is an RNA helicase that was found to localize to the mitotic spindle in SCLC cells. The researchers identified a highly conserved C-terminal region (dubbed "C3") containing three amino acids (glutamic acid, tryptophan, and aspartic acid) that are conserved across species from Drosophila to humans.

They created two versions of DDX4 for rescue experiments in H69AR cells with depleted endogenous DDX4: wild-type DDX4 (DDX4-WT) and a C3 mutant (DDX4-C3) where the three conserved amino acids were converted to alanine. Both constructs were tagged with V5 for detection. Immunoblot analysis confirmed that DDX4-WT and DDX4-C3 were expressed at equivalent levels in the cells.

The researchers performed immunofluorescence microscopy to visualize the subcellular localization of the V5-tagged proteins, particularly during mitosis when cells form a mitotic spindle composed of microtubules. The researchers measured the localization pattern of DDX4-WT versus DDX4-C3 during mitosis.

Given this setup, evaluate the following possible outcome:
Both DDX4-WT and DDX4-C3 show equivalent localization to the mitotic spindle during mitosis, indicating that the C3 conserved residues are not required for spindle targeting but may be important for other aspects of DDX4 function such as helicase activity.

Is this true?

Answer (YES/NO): NO